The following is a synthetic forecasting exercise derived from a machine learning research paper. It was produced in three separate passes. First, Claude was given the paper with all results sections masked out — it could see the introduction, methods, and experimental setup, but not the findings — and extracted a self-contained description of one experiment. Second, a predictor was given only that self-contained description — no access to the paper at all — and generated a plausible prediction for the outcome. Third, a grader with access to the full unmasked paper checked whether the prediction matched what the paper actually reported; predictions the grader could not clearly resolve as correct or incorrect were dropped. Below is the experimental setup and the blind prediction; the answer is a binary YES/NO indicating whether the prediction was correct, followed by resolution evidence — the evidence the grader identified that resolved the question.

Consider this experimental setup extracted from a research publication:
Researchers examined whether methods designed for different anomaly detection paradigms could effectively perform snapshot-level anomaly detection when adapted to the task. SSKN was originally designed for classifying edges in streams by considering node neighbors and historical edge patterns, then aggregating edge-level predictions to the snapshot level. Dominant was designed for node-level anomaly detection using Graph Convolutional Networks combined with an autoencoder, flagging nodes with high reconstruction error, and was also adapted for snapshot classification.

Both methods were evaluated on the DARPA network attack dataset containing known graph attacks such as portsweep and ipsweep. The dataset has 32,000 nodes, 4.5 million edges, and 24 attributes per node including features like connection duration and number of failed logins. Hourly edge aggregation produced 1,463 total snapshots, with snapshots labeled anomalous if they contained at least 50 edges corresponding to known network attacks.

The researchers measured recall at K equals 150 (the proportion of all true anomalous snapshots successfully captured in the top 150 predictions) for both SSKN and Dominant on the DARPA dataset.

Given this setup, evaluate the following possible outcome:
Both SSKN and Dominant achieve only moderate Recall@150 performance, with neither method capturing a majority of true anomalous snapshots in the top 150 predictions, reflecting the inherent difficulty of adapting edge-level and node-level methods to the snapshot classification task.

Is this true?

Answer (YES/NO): YES